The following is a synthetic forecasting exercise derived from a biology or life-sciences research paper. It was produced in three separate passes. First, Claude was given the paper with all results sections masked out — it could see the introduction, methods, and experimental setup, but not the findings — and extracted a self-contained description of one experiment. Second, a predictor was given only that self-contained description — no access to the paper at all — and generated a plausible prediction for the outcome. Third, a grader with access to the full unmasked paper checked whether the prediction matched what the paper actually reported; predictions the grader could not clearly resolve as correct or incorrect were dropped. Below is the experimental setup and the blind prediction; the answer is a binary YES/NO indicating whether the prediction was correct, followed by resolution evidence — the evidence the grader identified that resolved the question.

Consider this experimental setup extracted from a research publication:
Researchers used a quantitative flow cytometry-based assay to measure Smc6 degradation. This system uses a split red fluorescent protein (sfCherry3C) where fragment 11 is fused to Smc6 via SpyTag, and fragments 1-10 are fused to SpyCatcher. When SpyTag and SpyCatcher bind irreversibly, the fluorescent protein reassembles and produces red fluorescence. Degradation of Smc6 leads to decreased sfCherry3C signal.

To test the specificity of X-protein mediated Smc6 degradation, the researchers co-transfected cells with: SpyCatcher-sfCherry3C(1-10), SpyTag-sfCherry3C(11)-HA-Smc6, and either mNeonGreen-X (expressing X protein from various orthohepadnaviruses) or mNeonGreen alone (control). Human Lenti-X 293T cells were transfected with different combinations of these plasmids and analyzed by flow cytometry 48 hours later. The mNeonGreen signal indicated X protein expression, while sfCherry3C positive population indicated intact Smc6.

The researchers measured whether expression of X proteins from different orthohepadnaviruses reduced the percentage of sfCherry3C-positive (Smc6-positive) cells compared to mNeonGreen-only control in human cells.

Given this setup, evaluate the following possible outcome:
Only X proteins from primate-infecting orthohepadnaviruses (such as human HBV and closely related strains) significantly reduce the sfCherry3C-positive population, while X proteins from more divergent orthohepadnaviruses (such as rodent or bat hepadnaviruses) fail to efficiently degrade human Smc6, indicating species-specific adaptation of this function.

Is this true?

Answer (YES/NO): NO